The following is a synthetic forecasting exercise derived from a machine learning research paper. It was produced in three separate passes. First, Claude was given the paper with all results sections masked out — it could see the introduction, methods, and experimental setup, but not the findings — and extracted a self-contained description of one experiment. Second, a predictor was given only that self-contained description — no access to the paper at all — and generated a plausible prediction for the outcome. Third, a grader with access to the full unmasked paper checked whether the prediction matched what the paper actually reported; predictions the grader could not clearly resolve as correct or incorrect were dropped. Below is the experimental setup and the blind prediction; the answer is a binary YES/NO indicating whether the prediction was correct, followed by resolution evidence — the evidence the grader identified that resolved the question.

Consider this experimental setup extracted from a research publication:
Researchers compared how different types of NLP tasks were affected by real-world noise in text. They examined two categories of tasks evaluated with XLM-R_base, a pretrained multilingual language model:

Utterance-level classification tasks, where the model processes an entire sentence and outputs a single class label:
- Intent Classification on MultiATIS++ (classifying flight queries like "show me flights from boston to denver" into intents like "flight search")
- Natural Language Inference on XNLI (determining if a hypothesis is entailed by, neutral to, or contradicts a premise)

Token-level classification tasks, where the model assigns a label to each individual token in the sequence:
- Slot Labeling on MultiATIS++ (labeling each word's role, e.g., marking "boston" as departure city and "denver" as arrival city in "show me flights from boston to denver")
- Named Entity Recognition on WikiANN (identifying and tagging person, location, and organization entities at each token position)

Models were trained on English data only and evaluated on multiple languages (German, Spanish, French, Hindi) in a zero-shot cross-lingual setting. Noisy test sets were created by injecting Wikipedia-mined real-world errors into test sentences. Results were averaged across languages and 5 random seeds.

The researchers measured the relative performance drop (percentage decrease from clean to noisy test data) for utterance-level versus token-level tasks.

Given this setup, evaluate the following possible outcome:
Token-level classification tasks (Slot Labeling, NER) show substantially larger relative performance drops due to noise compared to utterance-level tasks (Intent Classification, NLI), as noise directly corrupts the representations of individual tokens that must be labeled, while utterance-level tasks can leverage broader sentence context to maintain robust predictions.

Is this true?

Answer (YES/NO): YES